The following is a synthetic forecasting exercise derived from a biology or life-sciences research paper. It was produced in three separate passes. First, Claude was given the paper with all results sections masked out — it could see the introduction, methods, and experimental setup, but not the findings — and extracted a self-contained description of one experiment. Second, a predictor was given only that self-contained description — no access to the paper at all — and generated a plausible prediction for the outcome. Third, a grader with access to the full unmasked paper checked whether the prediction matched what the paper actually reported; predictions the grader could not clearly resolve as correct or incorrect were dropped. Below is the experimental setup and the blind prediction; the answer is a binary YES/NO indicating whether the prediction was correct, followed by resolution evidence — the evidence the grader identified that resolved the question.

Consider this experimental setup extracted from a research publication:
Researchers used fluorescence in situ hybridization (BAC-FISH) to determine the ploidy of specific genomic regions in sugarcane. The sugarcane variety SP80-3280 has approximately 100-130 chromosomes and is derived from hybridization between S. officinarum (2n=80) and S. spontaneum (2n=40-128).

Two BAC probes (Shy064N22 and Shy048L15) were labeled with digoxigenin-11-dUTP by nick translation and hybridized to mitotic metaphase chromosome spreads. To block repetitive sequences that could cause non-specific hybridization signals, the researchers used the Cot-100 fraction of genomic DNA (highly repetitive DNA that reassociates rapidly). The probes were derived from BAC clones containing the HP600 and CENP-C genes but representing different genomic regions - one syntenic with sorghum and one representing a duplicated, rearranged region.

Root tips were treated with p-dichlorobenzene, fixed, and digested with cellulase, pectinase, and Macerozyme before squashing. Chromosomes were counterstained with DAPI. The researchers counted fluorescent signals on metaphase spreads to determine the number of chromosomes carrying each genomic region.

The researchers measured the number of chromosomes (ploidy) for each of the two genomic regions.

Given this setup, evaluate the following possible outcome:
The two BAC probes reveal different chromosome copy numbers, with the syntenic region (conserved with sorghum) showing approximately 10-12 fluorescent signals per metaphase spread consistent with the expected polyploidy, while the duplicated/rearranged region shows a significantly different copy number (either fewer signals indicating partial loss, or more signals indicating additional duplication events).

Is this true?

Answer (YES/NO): NO